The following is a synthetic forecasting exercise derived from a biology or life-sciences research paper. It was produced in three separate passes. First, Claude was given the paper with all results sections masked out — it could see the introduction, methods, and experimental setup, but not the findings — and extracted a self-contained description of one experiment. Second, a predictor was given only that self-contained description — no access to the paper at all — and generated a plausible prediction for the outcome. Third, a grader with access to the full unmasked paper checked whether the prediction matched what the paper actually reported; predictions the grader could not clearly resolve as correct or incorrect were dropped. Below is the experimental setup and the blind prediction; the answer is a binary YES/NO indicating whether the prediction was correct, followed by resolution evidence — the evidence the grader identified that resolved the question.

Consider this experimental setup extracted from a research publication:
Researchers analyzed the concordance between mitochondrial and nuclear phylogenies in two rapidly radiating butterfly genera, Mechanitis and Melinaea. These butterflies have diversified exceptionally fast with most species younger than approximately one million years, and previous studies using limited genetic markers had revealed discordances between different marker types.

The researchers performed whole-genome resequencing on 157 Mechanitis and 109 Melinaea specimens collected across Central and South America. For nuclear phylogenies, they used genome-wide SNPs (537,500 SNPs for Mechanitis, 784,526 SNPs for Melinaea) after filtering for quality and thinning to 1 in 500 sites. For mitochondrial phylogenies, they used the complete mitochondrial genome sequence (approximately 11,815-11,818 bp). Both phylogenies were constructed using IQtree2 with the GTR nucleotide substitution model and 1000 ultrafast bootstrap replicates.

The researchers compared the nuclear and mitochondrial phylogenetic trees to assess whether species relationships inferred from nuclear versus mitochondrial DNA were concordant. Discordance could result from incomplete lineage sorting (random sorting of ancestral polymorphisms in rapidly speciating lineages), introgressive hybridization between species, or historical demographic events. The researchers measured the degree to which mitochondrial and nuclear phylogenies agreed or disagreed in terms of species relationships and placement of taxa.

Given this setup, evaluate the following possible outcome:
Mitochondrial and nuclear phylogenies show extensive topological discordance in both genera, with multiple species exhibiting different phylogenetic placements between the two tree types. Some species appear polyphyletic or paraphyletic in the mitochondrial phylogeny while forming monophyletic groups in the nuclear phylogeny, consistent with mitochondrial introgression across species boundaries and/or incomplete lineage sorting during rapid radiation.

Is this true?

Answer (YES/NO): YES